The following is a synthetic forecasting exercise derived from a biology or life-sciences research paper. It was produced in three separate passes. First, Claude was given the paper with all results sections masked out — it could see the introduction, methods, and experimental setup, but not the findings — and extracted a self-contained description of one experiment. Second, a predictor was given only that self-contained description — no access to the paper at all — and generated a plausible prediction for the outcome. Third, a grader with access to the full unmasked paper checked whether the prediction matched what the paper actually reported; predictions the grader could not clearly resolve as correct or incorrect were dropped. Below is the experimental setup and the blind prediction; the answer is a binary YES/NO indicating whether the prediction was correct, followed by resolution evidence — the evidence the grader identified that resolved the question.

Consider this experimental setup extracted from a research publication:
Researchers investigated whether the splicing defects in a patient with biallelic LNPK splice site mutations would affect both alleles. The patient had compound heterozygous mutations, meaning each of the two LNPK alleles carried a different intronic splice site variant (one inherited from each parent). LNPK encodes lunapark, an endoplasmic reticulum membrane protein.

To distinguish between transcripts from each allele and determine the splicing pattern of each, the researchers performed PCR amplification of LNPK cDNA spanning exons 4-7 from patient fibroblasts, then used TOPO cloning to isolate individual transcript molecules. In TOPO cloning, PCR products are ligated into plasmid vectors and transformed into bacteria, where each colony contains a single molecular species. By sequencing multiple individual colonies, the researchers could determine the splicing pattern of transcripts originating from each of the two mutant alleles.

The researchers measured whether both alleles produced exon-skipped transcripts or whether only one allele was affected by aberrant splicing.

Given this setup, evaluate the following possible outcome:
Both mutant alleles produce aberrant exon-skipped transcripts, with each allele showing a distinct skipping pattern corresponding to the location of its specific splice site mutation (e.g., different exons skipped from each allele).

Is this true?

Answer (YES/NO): YES